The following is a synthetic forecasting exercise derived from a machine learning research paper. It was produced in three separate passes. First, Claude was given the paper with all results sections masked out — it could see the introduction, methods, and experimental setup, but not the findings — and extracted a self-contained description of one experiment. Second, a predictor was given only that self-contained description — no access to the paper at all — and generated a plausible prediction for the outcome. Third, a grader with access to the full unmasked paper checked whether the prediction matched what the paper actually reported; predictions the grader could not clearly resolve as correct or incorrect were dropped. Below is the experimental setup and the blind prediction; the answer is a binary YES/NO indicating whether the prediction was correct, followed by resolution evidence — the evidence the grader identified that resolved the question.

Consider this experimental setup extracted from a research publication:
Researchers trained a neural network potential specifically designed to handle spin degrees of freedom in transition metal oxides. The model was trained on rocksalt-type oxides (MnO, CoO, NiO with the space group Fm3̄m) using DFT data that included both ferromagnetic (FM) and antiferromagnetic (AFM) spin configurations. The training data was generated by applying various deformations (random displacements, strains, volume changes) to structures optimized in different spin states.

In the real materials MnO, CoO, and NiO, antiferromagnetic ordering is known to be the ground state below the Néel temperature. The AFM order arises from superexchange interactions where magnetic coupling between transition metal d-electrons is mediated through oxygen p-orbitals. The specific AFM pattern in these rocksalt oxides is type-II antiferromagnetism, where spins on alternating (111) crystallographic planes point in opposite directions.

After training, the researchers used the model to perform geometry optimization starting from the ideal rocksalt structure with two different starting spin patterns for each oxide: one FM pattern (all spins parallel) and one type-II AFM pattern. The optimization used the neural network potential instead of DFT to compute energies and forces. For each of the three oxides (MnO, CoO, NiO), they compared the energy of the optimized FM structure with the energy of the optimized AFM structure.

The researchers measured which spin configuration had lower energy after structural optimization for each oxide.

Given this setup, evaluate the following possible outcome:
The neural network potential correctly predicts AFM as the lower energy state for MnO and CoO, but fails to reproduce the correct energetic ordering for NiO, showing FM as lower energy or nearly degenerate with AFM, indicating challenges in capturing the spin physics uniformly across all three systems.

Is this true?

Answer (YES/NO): NO